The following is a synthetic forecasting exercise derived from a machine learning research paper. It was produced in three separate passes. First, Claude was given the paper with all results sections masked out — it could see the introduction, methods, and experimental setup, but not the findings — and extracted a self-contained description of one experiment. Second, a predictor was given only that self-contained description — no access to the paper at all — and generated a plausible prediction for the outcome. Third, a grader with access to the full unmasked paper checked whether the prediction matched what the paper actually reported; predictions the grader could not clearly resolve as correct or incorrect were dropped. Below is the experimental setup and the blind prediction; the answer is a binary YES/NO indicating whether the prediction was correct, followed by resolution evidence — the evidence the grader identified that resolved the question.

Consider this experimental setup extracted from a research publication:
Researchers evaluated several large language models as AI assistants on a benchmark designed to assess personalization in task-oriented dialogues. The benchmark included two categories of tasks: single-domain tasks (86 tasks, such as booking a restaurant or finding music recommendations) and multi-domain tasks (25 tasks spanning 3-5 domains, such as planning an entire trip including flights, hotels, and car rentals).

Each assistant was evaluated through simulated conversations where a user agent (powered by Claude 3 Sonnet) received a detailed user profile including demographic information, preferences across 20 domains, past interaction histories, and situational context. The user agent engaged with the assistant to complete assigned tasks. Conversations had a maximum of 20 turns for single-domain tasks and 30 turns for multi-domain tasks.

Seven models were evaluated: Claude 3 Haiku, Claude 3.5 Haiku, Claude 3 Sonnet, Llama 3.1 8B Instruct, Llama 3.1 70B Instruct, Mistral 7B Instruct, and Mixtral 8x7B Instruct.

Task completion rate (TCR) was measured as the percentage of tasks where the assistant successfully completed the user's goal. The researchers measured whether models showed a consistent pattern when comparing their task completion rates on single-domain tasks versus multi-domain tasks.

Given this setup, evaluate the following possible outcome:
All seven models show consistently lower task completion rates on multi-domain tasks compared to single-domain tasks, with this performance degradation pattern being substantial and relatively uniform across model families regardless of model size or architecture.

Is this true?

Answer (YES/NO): NO